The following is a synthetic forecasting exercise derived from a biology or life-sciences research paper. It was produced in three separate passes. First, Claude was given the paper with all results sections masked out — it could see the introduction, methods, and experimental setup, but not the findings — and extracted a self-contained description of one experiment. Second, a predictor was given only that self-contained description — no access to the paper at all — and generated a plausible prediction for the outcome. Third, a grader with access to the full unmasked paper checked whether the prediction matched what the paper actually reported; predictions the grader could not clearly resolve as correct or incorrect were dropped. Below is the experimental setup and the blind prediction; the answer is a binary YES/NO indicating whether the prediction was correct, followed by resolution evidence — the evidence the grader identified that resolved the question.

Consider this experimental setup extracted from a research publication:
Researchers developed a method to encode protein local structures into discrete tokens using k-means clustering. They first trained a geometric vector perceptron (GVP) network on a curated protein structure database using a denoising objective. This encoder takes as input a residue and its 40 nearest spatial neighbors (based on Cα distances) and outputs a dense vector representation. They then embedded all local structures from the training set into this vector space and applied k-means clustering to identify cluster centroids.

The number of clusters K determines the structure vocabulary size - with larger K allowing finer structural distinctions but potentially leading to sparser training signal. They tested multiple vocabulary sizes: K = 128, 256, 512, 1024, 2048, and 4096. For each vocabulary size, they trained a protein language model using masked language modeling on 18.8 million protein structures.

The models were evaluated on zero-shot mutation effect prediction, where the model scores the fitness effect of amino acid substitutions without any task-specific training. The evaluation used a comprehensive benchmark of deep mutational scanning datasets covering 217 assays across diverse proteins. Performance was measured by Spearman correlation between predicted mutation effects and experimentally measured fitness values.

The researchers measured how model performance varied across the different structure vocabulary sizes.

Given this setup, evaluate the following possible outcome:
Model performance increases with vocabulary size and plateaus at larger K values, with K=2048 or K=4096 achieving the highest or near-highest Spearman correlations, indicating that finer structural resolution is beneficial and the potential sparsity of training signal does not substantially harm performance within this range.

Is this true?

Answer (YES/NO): YES